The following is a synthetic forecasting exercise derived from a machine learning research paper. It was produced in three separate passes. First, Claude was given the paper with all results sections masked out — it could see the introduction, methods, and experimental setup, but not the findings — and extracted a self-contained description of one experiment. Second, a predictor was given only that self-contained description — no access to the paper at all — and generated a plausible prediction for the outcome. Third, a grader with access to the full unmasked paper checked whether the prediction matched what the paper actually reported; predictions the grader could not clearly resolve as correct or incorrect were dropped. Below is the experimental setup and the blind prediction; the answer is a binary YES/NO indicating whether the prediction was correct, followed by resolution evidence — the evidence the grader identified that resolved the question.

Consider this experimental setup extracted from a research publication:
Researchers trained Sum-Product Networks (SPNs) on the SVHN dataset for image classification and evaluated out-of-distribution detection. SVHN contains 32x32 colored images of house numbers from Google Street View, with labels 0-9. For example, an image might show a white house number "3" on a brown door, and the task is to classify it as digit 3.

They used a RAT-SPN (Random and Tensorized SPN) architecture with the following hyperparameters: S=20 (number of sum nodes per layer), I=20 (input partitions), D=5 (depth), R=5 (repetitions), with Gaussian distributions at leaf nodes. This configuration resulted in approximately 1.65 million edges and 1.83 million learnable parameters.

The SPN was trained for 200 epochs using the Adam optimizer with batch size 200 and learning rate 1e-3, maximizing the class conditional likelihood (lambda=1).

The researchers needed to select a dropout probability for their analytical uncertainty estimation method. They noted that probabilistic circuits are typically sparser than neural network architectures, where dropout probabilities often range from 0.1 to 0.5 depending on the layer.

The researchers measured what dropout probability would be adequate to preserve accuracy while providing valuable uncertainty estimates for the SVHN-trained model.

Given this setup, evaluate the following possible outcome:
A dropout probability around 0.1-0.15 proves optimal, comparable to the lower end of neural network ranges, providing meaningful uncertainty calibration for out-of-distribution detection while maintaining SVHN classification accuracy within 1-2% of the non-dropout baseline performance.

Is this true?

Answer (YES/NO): NO